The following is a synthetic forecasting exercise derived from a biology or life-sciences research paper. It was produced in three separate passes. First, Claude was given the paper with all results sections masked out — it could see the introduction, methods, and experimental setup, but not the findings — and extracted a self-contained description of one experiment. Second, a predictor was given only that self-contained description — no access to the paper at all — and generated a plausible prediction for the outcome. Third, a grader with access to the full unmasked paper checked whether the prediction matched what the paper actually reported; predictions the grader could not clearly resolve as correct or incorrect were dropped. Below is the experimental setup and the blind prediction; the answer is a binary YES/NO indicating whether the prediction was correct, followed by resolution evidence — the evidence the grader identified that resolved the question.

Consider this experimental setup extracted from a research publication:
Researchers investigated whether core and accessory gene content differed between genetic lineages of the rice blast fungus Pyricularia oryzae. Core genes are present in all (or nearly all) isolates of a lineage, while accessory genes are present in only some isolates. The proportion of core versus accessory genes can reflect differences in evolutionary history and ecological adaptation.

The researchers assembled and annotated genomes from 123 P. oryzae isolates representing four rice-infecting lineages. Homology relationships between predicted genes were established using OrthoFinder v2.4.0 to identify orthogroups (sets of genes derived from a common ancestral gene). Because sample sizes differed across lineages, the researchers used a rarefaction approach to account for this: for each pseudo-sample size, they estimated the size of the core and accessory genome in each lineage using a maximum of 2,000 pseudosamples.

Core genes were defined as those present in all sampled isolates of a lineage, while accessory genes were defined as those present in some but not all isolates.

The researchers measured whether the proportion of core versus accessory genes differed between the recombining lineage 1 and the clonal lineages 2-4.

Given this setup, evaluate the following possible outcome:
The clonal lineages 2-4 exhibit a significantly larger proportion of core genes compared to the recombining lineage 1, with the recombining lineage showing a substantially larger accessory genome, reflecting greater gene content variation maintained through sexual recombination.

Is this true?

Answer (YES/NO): NO